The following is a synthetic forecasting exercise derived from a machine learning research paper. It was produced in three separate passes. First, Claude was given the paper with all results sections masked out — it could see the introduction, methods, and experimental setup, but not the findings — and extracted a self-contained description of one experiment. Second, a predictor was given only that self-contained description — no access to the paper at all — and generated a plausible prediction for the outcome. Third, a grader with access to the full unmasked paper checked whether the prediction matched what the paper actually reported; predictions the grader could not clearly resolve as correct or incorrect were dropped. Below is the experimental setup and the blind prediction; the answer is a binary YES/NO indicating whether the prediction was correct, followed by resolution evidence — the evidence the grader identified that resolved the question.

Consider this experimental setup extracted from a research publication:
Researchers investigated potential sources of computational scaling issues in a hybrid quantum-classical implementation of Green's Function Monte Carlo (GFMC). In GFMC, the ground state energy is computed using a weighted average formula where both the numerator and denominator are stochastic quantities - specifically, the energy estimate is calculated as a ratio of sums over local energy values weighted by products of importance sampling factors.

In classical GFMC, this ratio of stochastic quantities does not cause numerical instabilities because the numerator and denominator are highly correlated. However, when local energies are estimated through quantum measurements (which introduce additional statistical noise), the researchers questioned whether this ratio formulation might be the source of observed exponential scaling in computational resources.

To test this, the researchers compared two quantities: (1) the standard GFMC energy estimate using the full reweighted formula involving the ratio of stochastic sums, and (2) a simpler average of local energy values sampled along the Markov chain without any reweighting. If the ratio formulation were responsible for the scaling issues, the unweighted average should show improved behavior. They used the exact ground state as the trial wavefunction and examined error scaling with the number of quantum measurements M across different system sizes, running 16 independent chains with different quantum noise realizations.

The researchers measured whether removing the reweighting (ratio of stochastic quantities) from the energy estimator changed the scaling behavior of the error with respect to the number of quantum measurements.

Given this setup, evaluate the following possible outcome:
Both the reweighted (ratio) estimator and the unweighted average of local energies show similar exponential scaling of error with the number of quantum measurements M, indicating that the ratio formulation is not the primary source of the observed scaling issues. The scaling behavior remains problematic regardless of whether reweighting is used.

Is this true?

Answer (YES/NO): YES